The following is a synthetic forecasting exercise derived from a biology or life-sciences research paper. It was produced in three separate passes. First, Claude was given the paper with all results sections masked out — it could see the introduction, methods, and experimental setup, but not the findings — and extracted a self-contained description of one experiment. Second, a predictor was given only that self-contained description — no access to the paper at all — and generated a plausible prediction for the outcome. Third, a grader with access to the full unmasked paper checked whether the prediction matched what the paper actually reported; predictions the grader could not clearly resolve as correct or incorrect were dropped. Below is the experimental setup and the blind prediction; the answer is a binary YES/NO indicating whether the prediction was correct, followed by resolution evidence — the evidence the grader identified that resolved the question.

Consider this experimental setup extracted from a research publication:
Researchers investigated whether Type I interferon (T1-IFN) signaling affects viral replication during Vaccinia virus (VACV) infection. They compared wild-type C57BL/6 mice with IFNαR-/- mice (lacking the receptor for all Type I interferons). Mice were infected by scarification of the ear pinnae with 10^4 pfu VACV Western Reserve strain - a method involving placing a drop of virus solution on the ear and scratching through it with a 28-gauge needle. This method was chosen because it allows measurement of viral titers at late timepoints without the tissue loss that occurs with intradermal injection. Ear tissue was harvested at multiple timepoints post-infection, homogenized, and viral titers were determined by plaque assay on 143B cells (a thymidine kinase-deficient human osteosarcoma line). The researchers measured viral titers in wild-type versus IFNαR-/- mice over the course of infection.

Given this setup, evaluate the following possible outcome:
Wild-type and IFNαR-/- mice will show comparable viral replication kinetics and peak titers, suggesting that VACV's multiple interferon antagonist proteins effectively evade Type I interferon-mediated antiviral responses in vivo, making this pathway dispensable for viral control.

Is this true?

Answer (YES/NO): YES